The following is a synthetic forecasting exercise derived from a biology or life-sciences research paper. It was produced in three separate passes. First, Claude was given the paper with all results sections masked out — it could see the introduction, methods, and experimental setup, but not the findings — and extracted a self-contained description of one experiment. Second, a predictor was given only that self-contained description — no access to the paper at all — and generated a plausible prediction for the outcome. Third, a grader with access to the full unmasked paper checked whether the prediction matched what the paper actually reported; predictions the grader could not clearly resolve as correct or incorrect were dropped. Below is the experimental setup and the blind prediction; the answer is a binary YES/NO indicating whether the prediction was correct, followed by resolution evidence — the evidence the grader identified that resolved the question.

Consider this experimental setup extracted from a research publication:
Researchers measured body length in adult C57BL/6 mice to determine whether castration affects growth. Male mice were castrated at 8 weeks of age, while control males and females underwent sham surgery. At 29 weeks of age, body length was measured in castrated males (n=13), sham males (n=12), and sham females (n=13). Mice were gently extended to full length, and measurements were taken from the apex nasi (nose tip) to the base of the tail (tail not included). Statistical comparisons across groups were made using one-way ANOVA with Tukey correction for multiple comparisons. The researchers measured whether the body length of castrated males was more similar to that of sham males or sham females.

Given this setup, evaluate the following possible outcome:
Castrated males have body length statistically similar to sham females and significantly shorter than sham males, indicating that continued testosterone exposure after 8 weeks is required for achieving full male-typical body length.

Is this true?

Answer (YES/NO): NO